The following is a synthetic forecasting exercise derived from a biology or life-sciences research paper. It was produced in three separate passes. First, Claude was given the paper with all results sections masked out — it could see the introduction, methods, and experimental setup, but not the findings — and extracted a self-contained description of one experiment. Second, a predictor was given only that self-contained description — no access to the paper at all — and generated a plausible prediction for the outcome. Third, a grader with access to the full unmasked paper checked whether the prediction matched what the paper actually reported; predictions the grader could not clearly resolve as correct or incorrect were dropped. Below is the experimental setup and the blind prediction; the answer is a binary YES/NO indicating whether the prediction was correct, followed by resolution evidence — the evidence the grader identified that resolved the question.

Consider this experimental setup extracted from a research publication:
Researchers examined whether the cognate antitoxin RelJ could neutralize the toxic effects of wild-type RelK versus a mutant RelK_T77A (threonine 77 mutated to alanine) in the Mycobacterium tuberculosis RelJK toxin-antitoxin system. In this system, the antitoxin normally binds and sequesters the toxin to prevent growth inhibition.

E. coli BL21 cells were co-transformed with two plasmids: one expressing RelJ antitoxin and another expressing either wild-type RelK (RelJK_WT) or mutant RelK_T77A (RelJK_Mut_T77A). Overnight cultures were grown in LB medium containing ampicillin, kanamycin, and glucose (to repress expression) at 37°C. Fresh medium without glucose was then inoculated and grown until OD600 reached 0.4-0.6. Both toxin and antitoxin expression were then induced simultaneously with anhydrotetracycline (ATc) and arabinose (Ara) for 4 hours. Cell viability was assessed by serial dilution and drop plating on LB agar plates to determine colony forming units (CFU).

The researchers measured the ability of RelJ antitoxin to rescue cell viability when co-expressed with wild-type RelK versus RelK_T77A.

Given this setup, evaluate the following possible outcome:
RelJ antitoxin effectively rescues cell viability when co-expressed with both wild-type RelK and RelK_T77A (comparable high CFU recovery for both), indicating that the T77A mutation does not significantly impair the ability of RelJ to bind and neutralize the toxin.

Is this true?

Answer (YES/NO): NO